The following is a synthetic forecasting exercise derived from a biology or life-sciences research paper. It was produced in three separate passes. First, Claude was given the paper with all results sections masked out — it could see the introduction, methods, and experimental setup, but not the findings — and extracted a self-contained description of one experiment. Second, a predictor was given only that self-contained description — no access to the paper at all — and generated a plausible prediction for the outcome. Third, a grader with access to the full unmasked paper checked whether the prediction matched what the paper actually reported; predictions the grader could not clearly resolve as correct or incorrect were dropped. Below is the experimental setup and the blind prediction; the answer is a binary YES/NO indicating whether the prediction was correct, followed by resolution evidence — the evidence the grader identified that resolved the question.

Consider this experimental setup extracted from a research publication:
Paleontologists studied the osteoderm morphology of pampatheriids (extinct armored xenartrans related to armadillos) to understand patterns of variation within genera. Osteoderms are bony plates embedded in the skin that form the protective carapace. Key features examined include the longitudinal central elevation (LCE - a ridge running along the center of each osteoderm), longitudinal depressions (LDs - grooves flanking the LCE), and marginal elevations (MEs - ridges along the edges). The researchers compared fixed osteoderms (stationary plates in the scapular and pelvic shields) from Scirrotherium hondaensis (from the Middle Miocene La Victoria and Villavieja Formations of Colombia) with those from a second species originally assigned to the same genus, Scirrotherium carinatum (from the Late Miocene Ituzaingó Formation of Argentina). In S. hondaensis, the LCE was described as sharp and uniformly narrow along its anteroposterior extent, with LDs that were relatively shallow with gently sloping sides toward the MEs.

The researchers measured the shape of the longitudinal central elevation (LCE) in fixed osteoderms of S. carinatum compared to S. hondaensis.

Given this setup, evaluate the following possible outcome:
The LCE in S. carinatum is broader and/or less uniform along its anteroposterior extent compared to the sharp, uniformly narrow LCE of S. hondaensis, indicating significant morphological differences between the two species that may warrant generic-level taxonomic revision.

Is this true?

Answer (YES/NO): YES